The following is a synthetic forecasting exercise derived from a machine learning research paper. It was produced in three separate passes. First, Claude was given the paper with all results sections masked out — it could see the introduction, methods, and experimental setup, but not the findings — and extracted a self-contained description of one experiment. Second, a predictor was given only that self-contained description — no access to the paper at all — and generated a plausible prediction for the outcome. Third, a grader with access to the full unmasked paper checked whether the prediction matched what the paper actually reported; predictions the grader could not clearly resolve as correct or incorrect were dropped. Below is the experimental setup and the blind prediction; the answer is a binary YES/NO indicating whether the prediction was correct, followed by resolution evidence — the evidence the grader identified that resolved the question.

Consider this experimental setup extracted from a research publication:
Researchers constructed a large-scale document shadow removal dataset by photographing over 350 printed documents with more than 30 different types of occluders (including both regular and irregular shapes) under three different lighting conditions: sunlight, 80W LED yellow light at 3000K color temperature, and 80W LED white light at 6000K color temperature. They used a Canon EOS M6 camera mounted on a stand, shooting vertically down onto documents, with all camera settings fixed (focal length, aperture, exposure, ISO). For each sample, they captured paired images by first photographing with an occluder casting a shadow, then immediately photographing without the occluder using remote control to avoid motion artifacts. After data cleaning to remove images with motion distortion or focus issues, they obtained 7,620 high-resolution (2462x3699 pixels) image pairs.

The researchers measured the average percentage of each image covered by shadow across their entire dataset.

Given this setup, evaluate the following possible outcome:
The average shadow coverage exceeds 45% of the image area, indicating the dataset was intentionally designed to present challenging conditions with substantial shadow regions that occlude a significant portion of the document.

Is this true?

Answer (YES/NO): NO